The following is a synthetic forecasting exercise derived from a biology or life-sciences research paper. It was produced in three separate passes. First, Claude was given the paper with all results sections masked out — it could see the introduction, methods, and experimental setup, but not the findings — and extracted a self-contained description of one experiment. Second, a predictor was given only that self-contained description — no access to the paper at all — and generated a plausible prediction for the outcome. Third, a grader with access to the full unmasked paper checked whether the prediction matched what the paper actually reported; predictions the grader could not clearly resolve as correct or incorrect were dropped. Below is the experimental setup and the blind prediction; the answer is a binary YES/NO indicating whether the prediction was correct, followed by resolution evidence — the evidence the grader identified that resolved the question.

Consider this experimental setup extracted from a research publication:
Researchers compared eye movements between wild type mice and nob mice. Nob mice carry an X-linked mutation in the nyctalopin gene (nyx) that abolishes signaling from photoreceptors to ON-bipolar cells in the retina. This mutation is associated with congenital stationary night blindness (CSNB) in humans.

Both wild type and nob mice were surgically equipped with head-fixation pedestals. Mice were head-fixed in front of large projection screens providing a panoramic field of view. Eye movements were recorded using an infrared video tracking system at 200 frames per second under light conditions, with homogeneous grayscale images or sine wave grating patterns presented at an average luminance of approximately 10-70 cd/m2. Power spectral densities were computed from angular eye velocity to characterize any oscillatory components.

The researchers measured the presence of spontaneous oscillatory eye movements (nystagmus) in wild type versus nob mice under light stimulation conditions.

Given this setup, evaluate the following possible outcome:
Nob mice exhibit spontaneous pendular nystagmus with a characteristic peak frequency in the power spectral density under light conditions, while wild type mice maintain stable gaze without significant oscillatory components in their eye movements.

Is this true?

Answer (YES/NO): YES